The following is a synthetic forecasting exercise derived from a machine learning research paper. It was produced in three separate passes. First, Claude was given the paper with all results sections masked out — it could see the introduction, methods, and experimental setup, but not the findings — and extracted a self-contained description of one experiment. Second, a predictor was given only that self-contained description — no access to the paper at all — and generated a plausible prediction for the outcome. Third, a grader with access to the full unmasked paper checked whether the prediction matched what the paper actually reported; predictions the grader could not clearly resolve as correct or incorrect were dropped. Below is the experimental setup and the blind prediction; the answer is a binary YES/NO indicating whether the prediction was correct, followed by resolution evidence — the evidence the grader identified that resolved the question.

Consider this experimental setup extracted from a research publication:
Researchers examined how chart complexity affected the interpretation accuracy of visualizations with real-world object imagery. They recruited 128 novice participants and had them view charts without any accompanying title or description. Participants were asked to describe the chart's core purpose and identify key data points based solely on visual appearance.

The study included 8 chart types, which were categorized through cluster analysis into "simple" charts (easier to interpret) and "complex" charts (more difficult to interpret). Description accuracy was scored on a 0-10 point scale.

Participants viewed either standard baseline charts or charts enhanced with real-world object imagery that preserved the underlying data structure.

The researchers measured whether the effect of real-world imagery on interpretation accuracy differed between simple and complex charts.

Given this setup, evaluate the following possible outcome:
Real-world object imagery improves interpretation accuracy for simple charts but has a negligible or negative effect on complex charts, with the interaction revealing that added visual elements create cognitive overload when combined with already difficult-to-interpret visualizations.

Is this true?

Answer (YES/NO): NO